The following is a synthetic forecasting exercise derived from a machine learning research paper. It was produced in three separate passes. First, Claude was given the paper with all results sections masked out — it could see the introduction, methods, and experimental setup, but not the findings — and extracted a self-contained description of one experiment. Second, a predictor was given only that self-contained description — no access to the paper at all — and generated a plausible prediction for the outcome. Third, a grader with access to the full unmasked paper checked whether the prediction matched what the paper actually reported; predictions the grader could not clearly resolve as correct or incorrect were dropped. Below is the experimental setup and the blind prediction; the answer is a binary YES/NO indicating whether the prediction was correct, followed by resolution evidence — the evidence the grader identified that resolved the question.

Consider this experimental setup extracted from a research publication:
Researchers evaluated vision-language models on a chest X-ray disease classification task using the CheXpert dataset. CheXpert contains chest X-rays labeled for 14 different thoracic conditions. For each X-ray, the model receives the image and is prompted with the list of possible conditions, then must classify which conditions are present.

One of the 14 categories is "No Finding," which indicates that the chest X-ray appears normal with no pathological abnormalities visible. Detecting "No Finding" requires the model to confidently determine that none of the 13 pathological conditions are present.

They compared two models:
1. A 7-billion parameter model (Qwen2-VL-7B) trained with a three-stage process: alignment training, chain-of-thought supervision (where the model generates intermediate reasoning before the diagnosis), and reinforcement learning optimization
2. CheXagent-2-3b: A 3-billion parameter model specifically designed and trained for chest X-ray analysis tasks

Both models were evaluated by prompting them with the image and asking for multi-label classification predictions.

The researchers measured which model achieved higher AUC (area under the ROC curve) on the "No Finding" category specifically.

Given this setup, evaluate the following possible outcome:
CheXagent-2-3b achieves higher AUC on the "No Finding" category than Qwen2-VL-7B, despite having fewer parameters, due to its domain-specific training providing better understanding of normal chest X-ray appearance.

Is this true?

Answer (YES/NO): YES